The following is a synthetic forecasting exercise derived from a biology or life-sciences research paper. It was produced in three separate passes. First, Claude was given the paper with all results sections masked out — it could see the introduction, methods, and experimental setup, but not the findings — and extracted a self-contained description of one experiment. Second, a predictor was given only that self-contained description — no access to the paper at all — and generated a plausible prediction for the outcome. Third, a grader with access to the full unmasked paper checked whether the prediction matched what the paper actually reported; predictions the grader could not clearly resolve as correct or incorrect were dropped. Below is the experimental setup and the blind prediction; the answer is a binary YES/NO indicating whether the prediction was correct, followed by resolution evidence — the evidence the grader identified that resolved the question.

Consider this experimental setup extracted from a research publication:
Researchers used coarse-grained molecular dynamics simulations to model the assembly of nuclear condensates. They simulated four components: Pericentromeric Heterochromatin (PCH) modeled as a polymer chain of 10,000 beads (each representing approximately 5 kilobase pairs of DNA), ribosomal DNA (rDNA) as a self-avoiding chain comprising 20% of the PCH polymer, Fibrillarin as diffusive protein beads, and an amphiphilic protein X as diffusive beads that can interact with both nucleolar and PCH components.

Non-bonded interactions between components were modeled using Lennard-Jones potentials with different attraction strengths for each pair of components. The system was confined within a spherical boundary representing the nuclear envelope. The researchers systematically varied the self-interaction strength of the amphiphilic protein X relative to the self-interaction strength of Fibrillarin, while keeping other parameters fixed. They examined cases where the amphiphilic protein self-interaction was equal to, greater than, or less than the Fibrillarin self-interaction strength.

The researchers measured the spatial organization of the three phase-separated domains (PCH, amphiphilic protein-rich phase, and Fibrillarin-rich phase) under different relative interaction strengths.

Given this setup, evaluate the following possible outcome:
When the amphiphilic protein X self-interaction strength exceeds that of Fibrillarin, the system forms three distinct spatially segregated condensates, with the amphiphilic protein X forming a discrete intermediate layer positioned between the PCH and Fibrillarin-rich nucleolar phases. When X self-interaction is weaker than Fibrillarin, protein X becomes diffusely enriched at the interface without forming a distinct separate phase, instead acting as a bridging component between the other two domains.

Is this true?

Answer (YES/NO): NO